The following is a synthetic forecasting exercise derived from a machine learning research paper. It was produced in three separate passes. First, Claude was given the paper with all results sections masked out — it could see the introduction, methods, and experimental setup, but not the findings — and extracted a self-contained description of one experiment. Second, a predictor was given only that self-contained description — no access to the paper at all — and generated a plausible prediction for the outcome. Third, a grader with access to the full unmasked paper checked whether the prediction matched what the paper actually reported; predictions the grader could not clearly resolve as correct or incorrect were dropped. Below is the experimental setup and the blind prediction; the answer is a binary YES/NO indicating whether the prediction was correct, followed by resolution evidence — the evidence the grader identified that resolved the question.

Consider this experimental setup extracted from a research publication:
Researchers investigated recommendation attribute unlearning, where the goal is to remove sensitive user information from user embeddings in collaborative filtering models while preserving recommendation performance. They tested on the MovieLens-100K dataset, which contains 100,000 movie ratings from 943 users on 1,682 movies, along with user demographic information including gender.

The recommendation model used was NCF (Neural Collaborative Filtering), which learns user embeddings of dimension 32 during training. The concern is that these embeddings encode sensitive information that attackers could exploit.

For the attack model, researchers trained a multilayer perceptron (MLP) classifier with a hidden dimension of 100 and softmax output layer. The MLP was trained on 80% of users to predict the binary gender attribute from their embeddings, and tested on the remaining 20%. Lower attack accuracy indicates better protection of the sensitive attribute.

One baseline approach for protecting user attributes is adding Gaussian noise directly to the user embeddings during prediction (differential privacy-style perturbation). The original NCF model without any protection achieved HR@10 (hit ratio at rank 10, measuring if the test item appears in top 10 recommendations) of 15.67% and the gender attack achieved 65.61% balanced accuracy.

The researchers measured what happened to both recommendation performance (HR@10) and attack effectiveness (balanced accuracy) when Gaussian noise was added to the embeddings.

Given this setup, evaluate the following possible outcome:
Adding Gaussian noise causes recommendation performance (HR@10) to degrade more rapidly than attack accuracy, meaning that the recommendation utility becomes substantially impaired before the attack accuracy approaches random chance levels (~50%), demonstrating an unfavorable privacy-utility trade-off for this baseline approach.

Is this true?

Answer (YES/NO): YES